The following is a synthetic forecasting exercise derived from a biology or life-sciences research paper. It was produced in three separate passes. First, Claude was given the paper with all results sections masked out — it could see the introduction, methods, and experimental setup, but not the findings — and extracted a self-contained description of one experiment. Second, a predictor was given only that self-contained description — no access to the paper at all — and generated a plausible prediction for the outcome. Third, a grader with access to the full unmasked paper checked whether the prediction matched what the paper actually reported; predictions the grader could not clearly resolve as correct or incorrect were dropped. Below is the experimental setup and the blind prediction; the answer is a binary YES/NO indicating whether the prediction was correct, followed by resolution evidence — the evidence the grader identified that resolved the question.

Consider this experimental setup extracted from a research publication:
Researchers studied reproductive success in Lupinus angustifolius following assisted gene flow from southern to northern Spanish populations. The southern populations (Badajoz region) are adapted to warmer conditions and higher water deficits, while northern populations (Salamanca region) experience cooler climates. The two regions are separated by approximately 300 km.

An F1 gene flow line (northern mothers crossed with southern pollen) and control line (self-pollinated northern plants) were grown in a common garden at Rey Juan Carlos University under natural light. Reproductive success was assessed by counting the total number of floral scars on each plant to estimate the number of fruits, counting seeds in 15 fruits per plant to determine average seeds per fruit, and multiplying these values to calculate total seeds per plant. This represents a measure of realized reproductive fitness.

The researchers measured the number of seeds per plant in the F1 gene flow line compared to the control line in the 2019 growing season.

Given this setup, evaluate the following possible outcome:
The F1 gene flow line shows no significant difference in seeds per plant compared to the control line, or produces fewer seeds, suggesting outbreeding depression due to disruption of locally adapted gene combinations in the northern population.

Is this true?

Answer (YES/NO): YES